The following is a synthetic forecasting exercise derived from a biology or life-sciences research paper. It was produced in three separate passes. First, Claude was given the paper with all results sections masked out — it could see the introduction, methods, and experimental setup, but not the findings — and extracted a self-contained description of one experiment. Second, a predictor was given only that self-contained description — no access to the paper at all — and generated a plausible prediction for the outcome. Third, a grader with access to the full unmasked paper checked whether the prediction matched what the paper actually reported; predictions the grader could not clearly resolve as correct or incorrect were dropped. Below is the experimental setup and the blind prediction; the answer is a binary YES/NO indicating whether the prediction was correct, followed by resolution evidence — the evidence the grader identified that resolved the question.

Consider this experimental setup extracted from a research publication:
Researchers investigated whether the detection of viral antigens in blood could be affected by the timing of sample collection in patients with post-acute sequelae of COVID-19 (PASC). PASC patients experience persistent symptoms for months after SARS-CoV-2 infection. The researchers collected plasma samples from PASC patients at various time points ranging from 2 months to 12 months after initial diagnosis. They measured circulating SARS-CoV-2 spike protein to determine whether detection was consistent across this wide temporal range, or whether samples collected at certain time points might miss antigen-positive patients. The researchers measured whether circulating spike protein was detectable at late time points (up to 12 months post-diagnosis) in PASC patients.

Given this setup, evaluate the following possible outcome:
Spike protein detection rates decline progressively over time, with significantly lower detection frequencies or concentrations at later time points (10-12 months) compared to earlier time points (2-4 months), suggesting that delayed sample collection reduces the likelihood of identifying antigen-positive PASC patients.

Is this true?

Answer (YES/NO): NO